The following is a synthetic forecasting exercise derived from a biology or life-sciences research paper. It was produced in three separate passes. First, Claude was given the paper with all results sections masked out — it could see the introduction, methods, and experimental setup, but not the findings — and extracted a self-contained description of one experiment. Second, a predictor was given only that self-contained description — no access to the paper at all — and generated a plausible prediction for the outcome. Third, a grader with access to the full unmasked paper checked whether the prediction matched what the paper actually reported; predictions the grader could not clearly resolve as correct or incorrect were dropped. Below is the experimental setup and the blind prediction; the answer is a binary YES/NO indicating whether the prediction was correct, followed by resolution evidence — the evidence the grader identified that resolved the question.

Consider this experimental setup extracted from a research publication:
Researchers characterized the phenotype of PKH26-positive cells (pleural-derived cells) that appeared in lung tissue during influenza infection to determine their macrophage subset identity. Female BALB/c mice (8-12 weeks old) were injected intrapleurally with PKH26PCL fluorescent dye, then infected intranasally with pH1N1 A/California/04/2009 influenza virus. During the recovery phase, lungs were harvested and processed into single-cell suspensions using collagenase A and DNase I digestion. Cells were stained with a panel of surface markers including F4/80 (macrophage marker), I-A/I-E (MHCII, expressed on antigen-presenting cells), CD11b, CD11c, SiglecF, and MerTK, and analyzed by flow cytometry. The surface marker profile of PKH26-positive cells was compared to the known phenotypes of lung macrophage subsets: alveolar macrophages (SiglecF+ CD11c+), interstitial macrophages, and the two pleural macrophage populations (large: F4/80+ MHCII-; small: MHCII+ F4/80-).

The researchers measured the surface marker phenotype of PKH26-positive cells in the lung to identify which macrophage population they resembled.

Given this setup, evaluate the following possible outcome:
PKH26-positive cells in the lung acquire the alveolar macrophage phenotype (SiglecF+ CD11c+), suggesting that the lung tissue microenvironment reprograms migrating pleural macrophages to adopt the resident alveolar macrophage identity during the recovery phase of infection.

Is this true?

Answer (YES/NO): NO